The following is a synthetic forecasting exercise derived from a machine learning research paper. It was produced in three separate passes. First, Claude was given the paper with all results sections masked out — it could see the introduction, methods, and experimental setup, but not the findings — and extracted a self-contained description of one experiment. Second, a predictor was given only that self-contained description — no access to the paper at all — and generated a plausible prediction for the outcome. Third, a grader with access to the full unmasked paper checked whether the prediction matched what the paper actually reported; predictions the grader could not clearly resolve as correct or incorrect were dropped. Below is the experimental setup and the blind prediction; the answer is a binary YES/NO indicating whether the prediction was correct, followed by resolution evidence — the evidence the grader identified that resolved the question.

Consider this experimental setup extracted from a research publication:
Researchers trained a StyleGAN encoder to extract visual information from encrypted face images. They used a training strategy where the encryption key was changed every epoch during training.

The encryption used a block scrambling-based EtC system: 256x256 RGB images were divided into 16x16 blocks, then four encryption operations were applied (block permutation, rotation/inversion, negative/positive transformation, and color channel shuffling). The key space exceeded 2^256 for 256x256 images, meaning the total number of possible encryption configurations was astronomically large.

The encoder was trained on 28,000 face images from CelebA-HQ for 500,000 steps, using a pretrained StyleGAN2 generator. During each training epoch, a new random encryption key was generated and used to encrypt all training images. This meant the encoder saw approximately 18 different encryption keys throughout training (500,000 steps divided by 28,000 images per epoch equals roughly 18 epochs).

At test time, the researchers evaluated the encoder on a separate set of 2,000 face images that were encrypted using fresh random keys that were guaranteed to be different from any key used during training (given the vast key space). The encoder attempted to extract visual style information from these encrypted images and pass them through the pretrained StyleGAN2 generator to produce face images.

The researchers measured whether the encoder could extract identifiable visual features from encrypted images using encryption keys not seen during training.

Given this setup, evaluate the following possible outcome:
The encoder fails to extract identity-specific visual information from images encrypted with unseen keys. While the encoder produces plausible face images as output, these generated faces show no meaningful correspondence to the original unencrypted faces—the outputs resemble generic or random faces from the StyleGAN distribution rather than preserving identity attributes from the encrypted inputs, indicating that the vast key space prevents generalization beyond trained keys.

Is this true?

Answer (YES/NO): NO